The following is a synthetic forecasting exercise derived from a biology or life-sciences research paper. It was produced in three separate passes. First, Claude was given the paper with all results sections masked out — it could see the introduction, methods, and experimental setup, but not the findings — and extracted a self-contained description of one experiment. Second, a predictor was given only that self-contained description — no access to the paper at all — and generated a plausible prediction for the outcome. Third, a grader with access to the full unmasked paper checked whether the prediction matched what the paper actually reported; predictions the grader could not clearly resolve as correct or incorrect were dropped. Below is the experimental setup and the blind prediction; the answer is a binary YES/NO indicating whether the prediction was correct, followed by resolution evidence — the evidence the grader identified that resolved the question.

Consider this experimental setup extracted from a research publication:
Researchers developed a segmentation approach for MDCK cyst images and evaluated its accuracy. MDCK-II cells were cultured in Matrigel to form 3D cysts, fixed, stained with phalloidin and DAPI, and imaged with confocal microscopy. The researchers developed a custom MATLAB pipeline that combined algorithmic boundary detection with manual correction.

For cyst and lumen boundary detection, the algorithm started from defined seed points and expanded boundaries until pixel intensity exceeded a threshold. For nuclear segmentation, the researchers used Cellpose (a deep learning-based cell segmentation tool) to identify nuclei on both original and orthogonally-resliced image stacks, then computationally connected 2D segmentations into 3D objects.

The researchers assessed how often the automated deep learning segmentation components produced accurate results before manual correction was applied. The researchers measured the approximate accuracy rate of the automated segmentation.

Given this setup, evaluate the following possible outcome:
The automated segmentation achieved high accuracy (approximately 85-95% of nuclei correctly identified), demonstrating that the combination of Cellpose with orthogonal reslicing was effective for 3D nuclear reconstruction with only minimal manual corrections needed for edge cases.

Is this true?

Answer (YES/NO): NO